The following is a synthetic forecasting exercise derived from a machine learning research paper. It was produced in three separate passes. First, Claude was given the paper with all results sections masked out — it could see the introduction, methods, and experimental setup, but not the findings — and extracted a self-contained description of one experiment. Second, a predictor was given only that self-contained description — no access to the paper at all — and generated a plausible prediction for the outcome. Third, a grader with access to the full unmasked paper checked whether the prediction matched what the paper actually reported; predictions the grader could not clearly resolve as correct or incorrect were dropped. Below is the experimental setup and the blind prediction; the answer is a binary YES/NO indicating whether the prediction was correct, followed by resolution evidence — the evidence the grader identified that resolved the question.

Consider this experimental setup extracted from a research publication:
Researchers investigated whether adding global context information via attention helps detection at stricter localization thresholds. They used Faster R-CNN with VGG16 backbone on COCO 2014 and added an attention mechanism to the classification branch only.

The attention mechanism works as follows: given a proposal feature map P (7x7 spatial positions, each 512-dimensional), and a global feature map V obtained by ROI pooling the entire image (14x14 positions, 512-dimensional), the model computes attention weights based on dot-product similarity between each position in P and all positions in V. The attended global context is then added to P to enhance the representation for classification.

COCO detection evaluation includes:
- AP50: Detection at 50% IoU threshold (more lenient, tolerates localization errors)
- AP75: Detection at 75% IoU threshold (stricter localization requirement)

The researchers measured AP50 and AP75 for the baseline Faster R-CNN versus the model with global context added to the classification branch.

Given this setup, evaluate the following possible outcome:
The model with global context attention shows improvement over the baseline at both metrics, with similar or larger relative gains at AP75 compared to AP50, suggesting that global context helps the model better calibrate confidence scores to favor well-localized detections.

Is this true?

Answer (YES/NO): YES